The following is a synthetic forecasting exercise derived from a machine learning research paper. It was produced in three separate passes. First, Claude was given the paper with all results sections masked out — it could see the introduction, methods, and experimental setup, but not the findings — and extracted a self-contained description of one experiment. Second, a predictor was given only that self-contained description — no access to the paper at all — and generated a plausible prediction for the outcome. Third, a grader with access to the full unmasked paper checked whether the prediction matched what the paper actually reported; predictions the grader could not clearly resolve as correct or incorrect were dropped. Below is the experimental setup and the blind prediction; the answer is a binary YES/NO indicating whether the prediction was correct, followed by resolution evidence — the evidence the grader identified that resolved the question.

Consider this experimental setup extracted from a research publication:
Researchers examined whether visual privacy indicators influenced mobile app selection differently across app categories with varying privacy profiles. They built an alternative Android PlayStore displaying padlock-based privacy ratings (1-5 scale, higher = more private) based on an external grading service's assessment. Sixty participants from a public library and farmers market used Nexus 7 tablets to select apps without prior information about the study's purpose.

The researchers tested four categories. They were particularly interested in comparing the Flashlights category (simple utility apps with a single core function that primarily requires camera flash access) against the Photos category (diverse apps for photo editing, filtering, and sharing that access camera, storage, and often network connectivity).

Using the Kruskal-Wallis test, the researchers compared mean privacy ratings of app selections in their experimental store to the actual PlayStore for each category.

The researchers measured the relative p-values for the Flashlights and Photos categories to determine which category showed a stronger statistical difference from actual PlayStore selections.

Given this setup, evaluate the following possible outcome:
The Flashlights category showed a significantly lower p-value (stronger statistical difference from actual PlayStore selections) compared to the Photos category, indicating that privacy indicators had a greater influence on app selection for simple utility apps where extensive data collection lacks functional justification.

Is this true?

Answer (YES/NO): NO